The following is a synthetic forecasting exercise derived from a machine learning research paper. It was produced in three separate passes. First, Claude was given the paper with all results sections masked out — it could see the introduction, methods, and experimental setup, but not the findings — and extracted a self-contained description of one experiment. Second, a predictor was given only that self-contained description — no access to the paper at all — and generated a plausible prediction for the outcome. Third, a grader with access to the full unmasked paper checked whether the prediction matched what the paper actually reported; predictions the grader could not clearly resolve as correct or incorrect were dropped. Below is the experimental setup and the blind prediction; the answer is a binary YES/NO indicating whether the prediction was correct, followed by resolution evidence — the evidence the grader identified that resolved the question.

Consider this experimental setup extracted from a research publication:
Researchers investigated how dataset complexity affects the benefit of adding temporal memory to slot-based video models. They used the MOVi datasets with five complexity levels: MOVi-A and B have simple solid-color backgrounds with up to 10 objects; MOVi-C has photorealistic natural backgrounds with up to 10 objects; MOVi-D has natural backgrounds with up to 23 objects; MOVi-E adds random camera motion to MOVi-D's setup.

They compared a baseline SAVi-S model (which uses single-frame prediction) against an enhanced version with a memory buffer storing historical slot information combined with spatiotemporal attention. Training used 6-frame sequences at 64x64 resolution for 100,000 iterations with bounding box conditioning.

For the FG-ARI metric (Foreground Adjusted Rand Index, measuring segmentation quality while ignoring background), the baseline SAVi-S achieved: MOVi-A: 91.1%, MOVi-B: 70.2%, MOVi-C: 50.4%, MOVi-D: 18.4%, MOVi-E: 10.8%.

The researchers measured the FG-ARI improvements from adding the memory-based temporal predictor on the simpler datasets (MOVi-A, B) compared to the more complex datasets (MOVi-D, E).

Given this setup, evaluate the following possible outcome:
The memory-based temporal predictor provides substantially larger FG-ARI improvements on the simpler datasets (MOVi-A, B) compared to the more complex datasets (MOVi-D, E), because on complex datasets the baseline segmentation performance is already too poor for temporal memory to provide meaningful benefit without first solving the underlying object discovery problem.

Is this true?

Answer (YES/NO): NO